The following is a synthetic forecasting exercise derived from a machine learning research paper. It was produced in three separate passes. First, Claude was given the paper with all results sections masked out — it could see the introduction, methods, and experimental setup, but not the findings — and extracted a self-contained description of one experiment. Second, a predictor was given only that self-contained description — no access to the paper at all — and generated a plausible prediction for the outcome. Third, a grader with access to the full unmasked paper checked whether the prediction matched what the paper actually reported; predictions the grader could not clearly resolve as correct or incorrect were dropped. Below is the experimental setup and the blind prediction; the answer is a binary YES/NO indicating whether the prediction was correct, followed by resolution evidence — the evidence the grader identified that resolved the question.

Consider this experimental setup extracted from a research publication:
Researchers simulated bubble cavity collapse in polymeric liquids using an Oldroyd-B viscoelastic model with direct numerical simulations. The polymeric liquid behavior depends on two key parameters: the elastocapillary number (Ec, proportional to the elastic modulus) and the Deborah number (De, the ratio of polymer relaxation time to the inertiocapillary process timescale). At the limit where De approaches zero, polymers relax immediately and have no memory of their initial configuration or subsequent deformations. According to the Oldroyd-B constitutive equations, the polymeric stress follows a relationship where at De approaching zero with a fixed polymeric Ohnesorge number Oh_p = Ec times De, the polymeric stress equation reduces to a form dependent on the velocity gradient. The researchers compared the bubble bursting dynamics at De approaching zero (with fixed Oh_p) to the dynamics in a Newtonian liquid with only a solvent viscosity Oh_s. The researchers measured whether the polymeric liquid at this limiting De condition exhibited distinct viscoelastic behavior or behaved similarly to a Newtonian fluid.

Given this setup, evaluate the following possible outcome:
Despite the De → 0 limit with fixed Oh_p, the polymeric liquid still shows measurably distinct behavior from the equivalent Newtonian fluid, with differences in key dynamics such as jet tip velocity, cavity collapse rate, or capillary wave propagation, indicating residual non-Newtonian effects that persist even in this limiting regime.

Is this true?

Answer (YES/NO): NO